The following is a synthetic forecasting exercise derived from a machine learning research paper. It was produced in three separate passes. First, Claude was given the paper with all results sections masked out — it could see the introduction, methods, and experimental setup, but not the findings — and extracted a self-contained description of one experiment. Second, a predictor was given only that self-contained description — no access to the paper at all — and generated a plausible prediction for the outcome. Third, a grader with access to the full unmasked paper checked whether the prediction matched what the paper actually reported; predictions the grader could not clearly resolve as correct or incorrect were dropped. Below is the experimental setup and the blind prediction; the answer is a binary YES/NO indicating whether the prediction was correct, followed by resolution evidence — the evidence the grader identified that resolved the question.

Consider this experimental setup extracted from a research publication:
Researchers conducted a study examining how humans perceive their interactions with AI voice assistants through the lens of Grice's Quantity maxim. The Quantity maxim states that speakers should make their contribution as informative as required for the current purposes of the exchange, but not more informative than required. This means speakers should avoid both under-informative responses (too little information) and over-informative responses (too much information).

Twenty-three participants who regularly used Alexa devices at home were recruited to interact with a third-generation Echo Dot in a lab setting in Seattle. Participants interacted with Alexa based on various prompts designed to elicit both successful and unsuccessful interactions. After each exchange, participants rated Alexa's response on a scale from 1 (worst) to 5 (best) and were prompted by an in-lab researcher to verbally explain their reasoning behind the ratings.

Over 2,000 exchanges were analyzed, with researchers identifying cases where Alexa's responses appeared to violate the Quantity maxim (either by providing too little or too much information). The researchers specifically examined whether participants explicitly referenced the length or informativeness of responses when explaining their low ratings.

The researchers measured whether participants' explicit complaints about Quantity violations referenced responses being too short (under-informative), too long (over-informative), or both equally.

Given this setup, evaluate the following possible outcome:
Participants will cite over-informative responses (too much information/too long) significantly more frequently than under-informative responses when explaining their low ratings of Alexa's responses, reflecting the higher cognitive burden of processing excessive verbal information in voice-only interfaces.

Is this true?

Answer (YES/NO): NO